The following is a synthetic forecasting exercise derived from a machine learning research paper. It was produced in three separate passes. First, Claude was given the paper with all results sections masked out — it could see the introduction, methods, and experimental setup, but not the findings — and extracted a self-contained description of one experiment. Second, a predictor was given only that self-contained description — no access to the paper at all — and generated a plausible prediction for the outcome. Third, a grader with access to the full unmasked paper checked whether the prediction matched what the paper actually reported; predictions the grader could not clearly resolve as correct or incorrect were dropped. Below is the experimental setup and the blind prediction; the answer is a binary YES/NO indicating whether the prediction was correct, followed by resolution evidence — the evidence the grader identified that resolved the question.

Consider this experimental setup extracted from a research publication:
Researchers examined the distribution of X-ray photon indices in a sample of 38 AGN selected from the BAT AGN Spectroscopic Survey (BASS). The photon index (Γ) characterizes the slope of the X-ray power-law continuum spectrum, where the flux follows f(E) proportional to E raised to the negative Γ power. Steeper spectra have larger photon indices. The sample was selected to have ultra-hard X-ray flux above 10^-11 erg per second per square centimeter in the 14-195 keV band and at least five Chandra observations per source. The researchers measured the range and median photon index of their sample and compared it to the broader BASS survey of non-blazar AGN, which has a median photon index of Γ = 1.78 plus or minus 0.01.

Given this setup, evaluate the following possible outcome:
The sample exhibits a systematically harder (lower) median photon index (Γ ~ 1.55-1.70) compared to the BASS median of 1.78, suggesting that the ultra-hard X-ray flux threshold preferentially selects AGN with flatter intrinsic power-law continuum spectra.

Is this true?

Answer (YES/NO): NO